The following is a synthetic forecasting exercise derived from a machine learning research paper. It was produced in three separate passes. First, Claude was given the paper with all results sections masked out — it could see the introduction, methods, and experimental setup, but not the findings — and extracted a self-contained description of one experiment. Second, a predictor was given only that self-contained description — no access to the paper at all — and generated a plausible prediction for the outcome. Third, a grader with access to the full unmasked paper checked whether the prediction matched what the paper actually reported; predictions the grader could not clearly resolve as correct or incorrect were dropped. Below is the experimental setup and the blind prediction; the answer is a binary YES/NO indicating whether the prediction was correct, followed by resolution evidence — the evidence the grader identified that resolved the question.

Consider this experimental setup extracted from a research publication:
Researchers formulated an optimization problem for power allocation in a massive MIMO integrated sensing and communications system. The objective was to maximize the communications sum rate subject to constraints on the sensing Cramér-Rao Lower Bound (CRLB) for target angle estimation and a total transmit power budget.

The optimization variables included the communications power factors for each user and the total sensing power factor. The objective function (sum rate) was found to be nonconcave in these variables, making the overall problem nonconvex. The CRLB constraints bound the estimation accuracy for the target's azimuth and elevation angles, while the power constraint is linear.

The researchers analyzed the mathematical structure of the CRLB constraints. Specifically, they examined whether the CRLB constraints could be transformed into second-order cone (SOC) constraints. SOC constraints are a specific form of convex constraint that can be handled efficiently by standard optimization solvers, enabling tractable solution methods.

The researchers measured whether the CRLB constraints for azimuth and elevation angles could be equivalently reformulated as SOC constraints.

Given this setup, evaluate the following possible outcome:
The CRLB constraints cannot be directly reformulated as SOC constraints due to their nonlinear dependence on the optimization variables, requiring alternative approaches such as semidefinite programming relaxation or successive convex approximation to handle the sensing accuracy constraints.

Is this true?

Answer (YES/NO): NO